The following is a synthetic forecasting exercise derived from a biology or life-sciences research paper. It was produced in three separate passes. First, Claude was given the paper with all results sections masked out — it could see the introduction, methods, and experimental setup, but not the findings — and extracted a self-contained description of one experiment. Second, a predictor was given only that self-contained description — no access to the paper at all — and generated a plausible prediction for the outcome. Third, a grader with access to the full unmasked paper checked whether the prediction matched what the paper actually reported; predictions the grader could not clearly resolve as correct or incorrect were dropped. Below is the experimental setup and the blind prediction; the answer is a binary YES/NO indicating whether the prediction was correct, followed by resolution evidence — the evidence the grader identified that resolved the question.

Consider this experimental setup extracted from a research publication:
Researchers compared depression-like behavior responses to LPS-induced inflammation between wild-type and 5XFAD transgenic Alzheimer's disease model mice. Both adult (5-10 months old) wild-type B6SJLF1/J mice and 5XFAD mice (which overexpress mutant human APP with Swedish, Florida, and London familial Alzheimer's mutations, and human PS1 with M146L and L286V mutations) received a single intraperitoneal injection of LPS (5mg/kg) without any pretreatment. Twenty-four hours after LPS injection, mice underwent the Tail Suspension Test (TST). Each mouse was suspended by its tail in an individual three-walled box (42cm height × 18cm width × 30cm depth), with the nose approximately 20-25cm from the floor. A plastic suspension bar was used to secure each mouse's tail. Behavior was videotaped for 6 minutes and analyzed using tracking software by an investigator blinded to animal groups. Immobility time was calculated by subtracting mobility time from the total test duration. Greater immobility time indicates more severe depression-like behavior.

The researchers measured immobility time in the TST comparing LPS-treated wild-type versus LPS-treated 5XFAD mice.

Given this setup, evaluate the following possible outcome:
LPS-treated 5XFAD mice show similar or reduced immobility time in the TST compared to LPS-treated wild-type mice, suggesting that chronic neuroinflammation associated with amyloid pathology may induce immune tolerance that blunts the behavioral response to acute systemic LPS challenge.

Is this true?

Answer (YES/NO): YES